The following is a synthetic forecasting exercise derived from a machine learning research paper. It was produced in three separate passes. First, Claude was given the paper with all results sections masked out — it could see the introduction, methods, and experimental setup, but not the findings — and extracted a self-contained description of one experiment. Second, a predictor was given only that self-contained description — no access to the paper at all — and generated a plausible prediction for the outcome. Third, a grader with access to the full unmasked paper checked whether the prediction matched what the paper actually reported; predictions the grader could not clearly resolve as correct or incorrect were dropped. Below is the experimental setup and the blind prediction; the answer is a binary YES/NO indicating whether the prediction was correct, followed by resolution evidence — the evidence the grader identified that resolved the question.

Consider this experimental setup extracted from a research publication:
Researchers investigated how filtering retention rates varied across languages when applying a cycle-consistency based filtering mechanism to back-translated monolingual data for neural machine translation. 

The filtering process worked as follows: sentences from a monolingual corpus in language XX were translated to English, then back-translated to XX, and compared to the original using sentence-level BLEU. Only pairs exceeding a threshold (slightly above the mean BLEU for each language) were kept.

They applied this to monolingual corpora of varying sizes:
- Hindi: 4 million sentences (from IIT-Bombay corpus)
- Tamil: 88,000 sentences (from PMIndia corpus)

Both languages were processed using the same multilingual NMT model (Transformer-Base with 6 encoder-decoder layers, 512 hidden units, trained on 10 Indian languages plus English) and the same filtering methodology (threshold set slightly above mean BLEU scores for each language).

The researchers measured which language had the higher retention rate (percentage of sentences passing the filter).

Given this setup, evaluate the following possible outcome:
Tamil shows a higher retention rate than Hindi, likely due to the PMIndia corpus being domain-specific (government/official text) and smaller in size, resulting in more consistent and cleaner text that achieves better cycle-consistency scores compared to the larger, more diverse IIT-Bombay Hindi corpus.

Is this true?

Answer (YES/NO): YES